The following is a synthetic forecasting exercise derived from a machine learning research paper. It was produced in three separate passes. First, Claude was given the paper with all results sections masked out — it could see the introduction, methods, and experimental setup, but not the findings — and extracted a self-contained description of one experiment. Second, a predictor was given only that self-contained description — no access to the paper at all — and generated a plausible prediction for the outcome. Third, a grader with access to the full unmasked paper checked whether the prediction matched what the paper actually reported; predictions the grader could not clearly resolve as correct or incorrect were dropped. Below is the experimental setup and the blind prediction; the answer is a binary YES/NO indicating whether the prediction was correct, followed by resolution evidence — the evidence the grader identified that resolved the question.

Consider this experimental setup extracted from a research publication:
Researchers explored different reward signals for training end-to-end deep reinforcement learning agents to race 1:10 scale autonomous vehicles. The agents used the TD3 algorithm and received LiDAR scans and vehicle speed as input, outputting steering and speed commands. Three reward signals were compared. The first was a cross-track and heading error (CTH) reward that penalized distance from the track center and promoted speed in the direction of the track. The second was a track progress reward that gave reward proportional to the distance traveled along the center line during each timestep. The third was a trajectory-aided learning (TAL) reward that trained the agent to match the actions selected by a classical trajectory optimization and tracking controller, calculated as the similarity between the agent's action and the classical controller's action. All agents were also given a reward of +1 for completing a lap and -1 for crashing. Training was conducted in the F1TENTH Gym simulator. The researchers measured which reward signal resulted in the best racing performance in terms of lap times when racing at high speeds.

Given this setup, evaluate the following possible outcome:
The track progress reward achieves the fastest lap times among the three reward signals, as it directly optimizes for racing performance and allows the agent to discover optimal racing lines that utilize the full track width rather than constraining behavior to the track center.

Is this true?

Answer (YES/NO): NO